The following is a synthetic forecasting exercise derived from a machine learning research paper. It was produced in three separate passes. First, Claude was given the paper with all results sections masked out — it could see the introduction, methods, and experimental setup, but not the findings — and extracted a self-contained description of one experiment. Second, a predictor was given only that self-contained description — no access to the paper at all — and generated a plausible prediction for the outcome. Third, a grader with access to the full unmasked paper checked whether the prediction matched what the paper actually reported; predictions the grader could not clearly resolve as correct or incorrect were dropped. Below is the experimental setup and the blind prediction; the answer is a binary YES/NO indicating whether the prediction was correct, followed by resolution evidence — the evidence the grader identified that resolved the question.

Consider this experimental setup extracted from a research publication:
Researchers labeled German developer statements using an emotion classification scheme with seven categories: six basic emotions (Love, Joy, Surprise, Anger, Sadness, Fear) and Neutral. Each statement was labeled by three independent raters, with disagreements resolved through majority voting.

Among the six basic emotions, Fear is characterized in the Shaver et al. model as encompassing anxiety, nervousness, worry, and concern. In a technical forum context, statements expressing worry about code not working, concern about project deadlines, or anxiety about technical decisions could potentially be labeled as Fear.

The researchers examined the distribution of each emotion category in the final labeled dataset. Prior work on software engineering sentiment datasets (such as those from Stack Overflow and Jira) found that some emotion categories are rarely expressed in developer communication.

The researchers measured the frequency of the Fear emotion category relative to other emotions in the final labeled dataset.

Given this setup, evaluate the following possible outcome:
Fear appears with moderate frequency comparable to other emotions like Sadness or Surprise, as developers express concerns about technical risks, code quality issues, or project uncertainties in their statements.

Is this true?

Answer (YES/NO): NO